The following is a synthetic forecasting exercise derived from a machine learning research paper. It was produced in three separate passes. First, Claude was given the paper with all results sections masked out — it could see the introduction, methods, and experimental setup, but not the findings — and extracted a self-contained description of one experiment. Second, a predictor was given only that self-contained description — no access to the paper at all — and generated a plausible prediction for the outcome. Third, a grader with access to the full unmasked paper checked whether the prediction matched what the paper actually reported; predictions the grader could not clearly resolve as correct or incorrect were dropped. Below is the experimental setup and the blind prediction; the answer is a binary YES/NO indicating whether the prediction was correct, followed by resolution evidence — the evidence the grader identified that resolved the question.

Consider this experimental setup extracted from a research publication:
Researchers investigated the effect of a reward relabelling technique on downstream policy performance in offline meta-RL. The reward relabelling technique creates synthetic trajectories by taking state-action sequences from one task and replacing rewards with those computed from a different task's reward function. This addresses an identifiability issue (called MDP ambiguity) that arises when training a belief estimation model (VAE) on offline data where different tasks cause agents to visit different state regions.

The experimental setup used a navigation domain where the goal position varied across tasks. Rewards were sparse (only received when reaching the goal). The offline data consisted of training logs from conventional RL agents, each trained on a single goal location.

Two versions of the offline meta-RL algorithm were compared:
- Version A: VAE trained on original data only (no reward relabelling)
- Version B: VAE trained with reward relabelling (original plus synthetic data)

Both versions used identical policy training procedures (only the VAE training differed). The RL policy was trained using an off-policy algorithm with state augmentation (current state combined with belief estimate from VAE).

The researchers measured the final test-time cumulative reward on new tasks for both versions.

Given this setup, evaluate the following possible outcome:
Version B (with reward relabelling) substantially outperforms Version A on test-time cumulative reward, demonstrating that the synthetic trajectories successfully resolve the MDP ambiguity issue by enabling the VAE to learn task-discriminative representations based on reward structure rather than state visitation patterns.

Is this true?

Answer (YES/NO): YES